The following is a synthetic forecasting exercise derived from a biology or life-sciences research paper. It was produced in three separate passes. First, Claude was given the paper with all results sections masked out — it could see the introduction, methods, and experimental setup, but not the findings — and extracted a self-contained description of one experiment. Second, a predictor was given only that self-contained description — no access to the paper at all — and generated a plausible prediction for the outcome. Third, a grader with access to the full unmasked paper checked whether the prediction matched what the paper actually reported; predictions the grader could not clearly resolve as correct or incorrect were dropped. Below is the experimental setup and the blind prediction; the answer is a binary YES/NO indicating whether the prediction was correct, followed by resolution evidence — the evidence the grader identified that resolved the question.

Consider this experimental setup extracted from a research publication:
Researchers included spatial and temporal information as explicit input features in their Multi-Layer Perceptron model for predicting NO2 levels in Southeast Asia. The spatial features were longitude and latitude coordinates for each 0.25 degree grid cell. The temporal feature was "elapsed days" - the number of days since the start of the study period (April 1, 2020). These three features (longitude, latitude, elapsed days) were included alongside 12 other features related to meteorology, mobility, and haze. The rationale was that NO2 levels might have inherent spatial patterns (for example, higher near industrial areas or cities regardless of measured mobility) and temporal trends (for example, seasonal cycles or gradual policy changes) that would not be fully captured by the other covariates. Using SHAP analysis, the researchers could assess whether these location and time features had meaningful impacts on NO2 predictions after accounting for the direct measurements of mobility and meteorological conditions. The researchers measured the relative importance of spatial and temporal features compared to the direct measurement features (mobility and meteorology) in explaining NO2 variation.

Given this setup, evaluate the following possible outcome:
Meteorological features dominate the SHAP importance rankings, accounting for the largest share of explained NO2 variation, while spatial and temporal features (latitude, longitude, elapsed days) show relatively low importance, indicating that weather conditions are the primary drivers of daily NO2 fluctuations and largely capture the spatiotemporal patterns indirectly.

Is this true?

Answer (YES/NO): NO